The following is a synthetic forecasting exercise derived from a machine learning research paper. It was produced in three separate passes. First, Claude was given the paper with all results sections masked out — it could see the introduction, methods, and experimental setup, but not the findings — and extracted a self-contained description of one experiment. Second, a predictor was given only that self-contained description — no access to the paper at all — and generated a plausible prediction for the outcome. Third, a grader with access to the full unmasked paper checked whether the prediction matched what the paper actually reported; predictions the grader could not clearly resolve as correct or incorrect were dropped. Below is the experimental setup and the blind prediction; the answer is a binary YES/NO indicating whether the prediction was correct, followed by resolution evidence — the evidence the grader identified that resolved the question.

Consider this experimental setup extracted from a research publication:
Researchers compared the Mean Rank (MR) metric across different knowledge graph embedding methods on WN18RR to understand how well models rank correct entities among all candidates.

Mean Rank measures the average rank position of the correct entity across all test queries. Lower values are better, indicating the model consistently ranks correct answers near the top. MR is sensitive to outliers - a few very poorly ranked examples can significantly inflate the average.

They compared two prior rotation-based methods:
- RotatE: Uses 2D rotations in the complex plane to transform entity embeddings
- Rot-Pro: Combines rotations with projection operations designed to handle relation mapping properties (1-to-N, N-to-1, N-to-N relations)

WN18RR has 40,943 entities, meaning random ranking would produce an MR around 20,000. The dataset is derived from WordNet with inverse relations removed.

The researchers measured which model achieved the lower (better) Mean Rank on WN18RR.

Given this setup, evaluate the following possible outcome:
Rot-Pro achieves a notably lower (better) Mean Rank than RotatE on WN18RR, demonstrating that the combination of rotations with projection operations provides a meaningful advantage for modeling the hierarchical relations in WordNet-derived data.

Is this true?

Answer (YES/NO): YES